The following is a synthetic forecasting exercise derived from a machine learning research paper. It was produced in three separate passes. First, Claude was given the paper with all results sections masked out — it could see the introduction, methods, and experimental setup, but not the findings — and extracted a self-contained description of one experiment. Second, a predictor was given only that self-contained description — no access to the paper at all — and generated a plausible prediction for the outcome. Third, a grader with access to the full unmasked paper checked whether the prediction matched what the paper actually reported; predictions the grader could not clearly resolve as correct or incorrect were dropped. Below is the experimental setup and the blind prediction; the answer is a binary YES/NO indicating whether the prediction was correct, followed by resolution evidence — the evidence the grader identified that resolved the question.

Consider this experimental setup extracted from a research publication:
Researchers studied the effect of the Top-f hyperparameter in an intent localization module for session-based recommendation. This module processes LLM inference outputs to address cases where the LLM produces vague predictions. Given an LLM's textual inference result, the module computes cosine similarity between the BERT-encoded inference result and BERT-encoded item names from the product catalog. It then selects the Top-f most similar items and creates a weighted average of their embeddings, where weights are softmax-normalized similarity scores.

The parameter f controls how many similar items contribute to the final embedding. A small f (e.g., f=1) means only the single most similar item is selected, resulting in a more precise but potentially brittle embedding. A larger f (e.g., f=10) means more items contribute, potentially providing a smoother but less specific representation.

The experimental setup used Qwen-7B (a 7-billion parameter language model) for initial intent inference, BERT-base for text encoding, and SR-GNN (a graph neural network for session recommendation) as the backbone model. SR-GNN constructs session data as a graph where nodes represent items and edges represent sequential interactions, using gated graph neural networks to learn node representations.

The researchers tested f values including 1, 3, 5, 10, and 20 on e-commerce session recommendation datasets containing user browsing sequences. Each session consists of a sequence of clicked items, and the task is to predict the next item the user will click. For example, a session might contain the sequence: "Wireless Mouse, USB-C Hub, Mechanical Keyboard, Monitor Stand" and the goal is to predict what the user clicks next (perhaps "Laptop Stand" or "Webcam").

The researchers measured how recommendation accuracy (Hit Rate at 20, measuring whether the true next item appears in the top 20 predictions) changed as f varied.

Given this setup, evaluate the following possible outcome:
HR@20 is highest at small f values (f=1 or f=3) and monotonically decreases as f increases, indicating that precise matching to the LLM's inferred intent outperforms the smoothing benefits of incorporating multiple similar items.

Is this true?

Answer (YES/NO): NO